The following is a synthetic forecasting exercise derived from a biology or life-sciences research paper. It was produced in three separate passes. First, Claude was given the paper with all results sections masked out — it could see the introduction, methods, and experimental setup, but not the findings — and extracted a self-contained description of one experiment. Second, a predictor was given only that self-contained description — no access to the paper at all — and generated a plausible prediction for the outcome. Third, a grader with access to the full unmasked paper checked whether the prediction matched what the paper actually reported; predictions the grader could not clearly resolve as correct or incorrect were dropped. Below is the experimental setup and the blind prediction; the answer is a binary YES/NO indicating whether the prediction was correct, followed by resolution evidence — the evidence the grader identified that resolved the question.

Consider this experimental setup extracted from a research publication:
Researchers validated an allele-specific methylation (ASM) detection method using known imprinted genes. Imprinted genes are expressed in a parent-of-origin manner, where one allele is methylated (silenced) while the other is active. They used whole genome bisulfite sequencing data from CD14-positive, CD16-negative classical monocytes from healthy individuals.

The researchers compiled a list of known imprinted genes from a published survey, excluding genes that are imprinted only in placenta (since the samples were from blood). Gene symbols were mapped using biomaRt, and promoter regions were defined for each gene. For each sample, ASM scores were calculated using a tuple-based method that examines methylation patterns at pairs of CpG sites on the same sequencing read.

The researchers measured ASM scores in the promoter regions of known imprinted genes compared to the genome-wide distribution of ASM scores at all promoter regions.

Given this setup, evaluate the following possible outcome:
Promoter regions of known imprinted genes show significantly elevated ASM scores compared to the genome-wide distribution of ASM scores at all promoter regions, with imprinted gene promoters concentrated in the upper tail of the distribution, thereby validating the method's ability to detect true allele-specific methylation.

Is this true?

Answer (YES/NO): NO